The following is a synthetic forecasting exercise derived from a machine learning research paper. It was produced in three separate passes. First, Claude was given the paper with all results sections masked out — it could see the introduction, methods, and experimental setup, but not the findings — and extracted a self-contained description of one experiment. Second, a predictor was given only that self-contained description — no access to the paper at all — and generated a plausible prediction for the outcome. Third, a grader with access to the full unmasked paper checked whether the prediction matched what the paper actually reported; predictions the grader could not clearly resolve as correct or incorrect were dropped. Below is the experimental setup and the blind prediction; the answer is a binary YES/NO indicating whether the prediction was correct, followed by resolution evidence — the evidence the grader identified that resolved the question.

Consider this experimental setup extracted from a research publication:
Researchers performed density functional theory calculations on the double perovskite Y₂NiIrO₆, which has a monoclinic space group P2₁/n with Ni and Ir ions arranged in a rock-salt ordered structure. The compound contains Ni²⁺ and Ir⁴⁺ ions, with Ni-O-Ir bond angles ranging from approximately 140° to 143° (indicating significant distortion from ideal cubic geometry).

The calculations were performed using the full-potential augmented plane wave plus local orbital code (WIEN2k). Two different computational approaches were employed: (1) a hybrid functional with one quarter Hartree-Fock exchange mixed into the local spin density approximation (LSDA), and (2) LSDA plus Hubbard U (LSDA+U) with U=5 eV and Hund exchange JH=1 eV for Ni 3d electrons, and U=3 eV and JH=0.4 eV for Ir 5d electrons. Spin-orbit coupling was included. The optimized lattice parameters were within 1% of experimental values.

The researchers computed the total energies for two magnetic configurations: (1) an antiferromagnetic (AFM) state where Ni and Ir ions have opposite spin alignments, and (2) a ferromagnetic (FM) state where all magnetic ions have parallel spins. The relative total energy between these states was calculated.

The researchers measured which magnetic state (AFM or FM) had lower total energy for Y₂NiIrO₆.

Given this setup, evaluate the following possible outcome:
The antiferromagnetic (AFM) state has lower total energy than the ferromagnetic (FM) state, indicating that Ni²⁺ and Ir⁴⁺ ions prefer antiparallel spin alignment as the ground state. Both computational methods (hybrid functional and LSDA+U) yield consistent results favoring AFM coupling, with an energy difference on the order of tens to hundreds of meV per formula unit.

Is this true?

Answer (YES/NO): YES